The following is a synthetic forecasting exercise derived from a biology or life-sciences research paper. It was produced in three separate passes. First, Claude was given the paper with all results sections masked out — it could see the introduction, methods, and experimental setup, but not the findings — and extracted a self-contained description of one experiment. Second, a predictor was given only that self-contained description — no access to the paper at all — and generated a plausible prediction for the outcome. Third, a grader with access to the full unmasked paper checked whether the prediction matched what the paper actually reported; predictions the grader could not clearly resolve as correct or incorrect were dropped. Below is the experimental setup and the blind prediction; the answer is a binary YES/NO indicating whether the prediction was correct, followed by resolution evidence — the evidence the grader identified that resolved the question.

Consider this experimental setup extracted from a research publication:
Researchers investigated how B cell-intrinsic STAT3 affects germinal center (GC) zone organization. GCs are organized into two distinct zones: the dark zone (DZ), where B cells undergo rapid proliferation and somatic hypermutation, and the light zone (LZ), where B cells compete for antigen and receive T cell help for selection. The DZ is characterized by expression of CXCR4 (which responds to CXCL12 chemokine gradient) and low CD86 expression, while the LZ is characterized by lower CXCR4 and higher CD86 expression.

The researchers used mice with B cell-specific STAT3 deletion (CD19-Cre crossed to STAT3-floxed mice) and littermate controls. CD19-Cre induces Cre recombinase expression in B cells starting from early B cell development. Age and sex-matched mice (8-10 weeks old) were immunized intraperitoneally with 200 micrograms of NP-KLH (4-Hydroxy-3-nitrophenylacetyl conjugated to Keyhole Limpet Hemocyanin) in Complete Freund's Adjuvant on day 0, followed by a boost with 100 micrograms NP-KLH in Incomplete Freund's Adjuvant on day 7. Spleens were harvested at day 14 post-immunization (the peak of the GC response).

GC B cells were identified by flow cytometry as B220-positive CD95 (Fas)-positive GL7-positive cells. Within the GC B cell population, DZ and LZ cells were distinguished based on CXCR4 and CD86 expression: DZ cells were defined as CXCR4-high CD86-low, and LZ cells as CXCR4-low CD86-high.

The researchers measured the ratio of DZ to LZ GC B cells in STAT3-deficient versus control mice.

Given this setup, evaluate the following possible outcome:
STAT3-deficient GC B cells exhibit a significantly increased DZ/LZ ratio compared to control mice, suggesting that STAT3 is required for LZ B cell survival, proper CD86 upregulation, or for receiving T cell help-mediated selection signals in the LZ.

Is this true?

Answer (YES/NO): NO